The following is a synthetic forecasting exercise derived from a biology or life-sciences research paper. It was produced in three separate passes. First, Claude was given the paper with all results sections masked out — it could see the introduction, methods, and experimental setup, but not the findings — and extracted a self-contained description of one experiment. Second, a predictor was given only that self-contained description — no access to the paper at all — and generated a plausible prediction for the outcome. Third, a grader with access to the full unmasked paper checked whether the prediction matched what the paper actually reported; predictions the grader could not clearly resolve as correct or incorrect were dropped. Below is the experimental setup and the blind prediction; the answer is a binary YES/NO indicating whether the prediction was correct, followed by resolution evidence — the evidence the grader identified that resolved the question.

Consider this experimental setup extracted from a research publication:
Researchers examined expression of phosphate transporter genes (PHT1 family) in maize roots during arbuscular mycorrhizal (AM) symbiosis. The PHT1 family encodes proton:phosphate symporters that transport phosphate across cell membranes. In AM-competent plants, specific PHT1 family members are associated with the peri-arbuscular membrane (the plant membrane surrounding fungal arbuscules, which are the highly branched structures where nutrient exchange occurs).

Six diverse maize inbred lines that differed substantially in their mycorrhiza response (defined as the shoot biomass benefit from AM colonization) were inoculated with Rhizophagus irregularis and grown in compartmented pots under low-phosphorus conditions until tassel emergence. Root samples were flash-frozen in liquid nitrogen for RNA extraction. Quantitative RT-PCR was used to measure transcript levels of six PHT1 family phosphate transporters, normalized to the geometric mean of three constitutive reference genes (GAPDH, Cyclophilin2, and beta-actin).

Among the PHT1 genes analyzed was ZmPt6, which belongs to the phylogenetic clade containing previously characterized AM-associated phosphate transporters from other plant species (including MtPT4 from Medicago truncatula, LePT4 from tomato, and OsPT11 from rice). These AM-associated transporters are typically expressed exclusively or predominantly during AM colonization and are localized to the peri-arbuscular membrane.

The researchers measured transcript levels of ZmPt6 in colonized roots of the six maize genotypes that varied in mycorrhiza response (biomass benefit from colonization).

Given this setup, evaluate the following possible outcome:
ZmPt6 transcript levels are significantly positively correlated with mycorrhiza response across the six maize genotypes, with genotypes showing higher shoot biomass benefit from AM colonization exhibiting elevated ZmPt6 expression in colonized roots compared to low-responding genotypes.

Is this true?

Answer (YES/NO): NO